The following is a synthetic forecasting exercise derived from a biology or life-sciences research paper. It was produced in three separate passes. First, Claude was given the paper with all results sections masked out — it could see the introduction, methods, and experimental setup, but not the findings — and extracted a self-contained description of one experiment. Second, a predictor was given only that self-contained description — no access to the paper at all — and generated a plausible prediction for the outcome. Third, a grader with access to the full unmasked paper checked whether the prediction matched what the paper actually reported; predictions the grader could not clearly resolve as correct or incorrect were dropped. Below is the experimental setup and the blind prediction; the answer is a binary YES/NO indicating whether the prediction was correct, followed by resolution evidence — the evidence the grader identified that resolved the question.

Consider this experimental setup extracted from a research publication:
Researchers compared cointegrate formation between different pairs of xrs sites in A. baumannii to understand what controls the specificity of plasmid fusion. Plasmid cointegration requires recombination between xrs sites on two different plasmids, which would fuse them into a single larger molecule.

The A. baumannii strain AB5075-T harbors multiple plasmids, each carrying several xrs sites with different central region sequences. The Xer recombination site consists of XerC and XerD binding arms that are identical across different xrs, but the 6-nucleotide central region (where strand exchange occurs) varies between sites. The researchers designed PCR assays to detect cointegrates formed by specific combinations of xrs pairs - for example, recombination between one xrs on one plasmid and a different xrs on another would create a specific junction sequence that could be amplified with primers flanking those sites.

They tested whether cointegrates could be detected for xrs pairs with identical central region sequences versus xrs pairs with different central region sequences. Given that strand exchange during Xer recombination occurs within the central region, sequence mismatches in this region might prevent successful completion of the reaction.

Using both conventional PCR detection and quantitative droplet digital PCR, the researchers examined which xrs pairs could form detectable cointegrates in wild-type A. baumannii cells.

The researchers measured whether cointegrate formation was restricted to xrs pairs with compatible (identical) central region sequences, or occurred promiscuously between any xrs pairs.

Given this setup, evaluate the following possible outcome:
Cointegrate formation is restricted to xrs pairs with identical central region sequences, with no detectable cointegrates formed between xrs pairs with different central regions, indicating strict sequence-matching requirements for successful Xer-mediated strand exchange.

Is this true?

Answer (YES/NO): NO